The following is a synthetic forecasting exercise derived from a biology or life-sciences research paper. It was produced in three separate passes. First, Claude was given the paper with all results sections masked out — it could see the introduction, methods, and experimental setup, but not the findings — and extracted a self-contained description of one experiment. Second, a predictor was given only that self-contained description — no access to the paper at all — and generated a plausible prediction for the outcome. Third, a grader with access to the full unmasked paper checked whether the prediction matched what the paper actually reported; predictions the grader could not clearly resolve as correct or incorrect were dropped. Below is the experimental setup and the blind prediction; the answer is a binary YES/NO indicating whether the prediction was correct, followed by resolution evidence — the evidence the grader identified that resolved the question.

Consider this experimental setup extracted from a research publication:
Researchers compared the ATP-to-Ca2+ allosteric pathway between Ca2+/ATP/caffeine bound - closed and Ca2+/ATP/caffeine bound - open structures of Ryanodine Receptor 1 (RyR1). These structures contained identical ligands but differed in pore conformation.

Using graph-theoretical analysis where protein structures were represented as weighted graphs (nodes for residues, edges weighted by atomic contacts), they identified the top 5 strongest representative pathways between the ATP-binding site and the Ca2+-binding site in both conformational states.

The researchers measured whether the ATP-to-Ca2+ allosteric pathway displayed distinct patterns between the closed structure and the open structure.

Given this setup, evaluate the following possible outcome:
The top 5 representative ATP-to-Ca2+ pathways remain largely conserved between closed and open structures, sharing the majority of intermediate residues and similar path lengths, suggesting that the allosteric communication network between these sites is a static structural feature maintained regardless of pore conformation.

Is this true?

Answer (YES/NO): YES